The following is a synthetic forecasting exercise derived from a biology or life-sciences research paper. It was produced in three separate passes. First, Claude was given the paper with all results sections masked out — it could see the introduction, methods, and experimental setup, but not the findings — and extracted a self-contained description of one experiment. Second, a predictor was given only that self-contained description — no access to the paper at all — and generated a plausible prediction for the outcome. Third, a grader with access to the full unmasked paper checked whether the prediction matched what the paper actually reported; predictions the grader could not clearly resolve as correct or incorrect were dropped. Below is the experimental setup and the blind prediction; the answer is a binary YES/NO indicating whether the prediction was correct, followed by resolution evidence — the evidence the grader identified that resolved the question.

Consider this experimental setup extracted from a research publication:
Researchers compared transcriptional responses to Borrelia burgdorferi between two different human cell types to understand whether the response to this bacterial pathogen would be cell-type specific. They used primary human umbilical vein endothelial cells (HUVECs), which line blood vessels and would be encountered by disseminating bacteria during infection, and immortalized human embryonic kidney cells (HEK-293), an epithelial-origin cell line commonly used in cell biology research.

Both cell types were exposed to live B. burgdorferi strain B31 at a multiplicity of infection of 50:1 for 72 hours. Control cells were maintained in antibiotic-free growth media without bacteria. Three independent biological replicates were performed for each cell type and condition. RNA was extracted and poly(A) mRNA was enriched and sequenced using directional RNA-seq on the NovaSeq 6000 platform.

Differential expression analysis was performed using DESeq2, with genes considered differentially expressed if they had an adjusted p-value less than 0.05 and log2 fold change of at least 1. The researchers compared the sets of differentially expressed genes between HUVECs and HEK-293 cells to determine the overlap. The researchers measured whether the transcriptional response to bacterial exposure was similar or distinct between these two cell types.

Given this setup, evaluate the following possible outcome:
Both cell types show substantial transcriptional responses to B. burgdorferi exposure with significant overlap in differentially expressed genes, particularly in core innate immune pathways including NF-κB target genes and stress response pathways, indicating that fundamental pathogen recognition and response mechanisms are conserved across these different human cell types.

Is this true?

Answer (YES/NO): NO